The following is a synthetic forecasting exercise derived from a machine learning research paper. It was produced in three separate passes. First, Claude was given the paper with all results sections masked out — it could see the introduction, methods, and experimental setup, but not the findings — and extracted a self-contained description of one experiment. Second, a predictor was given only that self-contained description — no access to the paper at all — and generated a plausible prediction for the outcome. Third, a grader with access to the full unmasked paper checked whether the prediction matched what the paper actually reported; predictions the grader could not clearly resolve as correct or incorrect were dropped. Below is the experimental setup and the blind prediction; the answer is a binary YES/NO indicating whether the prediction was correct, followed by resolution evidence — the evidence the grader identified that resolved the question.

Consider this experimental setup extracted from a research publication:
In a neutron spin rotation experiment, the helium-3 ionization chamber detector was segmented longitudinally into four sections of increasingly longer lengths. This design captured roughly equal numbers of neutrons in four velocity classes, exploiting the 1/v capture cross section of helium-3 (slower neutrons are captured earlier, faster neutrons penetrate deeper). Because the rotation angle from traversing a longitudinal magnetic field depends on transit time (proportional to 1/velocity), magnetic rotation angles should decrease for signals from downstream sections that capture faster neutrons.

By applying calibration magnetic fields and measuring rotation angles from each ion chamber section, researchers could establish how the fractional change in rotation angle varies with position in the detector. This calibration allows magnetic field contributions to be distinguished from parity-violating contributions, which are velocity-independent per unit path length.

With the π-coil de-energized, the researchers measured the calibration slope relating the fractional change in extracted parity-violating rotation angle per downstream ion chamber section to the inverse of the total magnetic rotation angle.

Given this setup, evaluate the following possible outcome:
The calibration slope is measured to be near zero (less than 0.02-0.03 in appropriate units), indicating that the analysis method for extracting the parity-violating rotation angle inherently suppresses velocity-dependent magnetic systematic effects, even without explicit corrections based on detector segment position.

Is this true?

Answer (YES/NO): NO